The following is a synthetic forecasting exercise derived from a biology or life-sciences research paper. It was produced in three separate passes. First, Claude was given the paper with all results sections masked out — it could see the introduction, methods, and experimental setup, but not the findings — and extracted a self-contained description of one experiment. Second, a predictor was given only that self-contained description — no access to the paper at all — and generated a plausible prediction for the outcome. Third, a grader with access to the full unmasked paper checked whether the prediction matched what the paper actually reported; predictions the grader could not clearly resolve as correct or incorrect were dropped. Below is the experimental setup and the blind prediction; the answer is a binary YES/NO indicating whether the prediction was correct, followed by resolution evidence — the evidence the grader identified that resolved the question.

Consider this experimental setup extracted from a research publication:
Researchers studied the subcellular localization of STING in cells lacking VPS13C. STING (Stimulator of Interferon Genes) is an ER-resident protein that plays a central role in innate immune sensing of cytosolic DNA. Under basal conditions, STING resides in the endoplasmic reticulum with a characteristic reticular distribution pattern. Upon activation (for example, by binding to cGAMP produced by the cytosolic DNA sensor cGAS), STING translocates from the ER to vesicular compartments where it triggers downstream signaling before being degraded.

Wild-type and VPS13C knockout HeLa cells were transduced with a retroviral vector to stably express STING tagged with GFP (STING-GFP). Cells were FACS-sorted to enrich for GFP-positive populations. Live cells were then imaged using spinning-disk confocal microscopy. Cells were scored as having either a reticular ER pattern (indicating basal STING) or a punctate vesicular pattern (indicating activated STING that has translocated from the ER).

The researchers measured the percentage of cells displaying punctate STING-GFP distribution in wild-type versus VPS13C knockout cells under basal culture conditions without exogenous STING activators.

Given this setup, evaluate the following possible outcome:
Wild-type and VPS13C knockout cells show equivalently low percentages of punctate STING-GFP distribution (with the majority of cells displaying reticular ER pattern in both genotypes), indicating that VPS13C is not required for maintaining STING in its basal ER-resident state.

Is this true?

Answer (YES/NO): NO